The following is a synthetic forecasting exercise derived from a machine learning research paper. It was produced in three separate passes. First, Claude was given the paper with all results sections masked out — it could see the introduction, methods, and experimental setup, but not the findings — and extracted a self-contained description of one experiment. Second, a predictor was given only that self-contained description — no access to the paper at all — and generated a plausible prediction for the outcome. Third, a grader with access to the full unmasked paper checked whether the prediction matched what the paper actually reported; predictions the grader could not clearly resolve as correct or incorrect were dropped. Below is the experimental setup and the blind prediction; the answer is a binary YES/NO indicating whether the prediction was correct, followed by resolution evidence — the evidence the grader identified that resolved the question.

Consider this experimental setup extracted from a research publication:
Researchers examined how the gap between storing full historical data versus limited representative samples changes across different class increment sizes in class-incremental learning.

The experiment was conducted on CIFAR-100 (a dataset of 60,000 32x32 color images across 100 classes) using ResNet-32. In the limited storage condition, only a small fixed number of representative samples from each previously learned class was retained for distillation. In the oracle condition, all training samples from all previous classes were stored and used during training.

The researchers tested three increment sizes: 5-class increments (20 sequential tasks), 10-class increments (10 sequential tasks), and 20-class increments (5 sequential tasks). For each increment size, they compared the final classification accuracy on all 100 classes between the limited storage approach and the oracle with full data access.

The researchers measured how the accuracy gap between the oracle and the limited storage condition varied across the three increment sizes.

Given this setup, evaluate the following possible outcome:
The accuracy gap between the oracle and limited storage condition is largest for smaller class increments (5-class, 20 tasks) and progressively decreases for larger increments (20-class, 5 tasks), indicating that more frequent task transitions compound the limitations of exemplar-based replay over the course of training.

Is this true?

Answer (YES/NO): YES